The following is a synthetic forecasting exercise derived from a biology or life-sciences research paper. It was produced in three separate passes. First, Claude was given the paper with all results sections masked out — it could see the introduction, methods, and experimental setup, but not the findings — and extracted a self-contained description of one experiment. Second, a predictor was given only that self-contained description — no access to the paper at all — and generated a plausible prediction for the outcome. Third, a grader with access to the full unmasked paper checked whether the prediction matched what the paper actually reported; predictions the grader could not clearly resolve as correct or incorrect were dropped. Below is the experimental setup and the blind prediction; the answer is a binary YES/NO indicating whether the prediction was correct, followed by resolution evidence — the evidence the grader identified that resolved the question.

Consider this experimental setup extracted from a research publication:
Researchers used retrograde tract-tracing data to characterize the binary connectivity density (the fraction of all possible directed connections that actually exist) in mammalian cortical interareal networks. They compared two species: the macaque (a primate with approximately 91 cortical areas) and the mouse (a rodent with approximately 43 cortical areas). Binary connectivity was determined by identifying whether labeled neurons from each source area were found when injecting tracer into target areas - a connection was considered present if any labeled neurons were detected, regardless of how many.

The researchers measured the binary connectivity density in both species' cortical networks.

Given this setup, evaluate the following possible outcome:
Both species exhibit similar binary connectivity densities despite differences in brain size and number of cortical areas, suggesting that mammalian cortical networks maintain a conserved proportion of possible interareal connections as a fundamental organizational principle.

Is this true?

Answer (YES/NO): NO